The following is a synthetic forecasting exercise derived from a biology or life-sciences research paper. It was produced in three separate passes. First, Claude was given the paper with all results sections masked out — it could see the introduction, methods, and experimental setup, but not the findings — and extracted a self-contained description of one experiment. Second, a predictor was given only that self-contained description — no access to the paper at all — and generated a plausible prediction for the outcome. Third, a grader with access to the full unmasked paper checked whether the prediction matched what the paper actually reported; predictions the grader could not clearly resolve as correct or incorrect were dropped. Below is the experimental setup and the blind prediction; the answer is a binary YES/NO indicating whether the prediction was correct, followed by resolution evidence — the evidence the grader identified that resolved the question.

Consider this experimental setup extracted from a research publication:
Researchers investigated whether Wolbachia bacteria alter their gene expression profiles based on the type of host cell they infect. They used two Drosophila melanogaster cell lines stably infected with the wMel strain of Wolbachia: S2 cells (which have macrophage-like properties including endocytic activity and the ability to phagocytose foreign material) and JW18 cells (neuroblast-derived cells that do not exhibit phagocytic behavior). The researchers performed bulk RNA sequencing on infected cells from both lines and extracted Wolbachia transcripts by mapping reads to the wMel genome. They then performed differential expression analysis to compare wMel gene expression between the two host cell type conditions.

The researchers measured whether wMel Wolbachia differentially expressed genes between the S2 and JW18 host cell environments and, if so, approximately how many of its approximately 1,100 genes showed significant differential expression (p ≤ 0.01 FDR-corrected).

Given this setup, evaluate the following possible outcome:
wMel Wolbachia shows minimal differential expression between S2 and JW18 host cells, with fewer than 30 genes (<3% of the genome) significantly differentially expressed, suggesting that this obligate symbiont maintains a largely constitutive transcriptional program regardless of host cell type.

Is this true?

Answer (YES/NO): NO